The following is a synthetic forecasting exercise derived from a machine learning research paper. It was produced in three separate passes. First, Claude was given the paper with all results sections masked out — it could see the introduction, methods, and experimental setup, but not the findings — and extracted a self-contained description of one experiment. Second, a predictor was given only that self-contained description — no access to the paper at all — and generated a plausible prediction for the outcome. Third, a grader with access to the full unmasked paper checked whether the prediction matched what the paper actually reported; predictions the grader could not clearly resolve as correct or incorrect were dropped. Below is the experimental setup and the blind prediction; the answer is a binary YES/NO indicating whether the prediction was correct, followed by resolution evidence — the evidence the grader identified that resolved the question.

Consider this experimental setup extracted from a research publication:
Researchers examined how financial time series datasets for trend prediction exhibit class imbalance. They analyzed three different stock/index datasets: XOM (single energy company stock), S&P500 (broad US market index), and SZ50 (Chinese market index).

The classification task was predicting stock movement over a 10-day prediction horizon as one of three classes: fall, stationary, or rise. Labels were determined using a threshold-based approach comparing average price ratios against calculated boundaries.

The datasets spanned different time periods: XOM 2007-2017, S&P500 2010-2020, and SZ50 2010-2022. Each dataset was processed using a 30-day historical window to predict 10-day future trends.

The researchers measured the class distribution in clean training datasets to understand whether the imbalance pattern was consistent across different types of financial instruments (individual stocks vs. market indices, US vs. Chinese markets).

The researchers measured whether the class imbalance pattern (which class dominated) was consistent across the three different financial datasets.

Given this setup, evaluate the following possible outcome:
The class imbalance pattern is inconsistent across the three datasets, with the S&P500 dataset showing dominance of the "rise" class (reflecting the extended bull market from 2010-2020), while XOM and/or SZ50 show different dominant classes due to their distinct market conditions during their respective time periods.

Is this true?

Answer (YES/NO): NO